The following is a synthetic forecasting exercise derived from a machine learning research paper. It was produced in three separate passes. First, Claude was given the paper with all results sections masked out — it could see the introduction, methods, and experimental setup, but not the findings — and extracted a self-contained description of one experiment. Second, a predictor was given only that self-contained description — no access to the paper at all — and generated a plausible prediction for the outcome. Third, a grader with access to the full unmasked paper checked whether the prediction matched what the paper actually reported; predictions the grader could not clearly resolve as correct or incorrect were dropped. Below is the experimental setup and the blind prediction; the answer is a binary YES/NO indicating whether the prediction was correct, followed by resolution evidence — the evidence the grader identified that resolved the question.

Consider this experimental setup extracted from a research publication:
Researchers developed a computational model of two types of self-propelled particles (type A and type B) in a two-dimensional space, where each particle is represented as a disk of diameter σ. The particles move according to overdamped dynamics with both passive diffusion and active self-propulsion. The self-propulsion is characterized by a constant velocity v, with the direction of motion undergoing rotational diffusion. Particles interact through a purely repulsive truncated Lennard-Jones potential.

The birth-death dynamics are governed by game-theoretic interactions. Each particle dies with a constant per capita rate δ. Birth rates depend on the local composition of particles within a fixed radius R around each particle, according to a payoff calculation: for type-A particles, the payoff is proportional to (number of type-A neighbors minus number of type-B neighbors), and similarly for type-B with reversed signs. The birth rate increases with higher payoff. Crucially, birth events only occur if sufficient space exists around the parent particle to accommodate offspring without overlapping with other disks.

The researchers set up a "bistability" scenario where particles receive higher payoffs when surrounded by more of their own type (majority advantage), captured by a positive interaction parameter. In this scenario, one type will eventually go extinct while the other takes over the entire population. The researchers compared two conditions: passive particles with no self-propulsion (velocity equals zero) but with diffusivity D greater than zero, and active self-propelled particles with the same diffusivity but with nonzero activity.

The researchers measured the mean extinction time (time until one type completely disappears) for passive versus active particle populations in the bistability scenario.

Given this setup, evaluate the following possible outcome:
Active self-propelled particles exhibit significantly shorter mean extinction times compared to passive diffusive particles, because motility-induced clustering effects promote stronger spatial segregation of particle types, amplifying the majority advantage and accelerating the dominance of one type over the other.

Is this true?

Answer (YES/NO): NO